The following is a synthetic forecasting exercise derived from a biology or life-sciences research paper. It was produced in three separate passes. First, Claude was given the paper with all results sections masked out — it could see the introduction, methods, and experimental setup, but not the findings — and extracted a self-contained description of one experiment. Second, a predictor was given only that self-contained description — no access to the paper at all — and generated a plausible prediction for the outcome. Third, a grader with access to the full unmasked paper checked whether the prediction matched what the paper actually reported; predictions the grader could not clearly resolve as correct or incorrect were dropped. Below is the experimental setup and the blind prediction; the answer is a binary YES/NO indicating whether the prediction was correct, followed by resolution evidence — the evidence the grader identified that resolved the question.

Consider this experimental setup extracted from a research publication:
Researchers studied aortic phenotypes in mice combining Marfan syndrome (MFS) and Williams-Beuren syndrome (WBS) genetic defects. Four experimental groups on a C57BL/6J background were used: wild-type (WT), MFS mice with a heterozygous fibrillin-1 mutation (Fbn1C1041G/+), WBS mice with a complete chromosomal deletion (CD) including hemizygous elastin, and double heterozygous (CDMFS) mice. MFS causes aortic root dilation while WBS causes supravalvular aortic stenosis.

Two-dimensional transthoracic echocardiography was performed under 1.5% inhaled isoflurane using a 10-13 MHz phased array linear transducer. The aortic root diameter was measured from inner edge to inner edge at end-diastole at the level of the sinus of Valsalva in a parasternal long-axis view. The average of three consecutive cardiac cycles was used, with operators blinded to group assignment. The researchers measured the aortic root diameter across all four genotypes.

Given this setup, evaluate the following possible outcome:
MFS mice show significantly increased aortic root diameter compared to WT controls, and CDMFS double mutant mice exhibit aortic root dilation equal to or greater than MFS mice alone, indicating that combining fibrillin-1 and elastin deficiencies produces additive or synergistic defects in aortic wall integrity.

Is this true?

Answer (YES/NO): NO